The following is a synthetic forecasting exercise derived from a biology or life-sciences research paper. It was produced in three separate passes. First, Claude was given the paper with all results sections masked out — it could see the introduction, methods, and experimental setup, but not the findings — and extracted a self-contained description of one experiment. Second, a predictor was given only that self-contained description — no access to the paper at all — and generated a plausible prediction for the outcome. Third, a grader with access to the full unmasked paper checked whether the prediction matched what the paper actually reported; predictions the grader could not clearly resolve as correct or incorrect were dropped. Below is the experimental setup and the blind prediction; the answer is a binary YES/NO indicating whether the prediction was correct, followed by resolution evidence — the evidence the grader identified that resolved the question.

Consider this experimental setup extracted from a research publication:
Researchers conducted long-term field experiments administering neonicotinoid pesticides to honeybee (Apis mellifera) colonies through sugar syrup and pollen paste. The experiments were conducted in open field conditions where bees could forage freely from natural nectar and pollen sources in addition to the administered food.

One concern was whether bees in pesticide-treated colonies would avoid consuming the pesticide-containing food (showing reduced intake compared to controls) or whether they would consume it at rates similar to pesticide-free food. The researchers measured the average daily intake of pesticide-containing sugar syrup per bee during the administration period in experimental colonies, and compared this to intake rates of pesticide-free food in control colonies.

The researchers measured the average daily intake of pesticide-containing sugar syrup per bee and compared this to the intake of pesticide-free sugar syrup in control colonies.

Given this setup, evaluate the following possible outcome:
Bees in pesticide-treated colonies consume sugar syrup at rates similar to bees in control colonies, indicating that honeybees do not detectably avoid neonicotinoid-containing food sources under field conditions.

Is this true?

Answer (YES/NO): YES